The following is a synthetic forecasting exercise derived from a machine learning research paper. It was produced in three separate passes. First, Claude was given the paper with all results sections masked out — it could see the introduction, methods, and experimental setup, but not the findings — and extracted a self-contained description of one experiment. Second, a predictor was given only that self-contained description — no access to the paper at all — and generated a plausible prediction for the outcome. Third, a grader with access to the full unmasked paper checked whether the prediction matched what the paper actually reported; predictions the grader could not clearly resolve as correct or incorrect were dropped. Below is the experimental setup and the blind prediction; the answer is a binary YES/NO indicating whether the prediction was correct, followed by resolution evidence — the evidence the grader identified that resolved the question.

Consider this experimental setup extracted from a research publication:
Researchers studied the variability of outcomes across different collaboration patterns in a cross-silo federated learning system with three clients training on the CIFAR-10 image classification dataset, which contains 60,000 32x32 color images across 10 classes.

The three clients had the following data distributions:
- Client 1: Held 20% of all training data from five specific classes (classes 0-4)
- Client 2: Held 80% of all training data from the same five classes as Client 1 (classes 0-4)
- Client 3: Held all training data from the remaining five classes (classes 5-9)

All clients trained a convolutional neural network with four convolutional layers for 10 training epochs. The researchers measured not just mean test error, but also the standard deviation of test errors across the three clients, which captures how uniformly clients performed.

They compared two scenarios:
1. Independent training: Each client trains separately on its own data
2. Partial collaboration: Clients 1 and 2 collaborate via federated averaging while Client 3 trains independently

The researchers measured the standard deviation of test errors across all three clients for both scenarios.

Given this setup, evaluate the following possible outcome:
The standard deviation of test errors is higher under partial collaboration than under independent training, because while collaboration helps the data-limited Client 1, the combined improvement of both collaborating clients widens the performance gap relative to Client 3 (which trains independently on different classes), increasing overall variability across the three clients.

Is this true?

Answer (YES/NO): NO